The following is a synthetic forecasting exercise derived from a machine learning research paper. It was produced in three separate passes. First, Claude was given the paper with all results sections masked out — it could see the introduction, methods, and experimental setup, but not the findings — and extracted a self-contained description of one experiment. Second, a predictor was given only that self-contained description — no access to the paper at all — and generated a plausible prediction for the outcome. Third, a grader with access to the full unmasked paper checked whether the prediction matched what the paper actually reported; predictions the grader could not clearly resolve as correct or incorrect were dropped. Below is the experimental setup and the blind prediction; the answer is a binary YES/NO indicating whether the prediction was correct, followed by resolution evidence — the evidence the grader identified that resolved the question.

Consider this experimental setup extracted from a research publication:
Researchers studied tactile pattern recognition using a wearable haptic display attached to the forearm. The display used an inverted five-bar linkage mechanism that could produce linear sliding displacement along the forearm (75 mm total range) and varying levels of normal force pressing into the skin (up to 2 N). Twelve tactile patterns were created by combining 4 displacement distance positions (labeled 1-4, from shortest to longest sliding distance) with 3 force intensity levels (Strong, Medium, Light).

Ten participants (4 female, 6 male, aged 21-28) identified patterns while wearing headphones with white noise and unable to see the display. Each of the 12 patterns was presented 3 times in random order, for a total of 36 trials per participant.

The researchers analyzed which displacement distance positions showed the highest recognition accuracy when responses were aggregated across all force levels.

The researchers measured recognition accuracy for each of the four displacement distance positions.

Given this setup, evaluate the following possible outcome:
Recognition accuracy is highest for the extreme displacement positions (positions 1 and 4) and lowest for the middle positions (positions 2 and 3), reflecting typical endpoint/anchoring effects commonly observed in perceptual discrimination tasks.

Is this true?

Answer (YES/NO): NO